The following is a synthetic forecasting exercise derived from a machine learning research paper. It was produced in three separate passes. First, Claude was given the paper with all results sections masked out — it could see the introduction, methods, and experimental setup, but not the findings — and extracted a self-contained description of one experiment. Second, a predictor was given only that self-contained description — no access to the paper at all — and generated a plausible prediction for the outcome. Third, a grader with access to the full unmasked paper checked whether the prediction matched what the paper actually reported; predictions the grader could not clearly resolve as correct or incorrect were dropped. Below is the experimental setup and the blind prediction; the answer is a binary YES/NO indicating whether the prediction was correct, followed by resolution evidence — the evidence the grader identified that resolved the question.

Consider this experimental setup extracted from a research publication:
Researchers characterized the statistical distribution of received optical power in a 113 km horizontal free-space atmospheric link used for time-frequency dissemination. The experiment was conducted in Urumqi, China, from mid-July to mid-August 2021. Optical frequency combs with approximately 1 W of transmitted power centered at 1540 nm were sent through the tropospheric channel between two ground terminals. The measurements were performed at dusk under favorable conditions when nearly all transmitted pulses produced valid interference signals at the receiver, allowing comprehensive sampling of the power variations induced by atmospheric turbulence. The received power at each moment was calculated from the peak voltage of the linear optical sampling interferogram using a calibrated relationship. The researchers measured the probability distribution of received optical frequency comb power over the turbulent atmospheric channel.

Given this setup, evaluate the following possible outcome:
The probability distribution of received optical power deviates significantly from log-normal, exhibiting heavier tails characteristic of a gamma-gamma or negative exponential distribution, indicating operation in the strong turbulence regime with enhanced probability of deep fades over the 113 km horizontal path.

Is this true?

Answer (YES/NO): NO